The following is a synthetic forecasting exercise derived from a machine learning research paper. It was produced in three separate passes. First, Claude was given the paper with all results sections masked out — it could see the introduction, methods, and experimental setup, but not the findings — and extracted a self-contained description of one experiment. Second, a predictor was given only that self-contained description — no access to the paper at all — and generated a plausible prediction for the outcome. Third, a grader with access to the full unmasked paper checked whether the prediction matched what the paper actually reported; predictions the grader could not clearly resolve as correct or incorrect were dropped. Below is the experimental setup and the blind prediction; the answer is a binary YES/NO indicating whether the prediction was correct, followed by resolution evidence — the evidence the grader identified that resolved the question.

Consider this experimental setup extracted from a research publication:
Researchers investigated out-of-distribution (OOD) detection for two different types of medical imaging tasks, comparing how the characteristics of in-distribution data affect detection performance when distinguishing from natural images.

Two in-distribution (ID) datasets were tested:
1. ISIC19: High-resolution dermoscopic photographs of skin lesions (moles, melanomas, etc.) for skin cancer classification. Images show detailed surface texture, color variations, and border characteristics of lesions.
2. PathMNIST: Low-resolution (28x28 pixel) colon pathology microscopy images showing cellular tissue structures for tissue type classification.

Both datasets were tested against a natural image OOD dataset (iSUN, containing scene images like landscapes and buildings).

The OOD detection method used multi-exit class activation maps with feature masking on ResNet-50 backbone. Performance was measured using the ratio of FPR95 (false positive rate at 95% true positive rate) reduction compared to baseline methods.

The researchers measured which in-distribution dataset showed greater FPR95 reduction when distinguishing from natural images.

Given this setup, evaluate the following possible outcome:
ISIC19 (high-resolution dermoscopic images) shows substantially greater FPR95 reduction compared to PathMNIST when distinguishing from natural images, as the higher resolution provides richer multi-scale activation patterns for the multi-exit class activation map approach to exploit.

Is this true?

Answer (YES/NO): NO